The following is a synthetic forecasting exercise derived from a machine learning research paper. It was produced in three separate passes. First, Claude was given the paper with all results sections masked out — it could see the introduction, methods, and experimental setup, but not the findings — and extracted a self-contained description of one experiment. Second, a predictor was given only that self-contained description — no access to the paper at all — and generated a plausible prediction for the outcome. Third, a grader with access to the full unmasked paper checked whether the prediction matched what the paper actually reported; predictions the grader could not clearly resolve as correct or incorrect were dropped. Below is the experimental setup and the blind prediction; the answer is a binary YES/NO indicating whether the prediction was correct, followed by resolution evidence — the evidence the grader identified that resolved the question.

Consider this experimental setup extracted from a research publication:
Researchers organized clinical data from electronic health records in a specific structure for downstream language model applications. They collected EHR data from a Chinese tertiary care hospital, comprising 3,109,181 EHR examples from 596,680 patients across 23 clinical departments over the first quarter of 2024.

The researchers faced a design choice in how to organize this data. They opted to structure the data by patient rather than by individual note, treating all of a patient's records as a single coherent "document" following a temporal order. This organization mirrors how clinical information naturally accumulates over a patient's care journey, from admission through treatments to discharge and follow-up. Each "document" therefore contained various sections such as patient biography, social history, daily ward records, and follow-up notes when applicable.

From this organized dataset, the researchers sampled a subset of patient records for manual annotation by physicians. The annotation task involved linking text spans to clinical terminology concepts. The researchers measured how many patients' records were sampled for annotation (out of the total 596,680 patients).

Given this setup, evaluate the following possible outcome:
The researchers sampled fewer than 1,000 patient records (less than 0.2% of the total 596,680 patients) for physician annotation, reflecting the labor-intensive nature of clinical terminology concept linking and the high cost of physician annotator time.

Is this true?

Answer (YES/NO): NO